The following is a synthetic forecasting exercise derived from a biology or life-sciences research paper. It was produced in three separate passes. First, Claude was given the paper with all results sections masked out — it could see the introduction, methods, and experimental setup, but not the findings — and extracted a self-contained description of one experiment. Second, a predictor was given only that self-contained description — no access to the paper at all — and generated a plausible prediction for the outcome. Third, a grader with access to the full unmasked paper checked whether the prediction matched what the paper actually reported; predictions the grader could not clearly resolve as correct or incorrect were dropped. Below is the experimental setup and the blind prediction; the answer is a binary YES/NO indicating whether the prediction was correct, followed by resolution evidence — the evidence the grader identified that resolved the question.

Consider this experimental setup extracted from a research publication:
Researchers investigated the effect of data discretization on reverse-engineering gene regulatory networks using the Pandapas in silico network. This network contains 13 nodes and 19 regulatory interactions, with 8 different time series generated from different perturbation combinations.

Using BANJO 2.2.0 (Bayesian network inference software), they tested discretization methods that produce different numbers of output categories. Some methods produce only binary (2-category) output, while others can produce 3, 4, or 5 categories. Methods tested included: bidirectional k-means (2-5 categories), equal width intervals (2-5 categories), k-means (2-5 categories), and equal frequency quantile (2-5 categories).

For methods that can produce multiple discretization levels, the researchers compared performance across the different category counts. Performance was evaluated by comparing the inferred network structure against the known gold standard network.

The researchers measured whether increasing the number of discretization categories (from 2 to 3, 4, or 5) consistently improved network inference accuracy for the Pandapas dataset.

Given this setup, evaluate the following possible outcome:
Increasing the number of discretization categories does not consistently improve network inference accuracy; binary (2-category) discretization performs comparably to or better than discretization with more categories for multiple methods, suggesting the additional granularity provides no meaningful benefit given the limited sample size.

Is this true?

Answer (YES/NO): YES